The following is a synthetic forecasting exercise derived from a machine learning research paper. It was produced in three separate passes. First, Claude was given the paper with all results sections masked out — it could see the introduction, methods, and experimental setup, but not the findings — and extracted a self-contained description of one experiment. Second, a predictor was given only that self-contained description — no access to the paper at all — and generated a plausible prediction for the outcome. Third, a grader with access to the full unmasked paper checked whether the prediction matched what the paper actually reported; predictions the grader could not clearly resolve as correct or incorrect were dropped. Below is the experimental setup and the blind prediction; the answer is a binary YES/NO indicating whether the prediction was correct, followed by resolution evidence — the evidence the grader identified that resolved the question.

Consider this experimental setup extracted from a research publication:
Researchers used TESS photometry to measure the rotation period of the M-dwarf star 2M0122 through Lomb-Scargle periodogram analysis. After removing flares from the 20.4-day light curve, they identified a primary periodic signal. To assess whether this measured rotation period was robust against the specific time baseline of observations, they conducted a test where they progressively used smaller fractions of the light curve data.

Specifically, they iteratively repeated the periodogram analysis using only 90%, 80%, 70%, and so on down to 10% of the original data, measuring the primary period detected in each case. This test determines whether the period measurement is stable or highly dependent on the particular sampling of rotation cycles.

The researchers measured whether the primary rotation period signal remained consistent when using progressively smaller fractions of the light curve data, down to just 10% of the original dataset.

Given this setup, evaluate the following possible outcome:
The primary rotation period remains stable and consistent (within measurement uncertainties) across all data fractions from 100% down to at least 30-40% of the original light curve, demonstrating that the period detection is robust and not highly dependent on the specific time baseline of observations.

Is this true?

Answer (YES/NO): YES